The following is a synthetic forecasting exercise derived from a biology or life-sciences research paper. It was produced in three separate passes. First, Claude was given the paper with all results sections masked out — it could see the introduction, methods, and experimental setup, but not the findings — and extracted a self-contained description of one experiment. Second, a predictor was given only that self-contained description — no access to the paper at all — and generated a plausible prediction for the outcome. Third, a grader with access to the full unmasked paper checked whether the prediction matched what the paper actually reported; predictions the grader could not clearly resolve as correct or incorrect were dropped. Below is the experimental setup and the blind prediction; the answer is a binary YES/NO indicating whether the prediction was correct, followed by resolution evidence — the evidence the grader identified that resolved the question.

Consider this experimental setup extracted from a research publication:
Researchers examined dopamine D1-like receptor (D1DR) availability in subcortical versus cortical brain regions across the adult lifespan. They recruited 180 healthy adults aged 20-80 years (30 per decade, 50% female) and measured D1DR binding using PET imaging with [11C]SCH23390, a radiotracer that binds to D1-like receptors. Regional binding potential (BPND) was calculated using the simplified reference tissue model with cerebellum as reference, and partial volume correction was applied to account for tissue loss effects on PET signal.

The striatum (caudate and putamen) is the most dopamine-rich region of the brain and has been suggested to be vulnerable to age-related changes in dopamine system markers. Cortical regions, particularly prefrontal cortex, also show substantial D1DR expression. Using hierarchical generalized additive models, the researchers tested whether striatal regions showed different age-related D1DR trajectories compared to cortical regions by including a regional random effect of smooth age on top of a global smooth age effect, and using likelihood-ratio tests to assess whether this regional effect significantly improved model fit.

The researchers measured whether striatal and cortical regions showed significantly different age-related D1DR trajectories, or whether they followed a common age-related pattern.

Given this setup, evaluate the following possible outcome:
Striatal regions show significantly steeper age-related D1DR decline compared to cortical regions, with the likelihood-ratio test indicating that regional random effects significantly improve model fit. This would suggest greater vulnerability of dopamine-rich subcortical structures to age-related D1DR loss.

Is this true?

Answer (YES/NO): NO